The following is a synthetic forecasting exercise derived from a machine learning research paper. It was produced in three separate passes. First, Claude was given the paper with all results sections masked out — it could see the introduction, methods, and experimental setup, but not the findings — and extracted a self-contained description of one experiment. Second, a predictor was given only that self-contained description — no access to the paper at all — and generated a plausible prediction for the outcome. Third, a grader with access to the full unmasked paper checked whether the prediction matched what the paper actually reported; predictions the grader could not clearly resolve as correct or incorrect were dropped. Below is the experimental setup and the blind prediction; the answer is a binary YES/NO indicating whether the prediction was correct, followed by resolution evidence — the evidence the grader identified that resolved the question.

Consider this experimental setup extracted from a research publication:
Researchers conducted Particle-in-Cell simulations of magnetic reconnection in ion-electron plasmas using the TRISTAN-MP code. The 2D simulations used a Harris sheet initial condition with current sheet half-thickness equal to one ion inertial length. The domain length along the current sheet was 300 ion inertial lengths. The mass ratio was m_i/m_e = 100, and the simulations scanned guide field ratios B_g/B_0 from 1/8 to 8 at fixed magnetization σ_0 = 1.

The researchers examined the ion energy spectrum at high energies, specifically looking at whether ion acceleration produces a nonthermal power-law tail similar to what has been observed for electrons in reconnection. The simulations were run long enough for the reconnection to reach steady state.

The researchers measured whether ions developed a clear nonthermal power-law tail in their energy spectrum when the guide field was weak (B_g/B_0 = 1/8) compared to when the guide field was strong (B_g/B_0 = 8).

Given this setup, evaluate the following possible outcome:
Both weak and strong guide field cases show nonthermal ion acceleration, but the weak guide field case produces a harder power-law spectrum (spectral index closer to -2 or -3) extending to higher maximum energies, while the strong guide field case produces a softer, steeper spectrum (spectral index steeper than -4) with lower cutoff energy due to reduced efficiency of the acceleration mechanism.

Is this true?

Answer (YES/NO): NO